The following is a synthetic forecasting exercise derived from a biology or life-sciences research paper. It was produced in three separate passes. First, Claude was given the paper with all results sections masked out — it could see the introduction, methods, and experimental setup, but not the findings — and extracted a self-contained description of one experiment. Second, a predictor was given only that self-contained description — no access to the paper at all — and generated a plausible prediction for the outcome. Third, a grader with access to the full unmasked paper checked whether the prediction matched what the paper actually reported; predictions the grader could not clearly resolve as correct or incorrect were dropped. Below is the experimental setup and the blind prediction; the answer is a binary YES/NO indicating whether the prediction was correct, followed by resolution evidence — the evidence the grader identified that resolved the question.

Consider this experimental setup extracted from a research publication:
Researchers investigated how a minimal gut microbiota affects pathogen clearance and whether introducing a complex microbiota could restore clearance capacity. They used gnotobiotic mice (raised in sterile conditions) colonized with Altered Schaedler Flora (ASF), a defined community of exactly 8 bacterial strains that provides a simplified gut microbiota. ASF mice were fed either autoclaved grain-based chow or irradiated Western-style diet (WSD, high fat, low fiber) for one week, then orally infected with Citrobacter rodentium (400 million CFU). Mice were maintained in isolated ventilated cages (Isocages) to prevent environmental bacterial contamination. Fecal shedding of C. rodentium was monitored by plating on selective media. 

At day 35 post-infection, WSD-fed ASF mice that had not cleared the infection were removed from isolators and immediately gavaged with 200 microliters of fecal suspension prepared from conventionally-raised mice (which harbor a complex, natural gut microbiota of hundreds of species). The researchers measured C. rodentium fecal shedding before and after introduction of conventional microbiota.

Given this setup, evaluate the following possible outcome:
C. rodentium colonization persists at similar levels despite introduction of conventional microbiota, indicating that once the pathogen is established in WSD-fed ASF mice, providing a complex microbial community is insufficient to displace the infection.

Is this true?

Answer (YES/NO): NO